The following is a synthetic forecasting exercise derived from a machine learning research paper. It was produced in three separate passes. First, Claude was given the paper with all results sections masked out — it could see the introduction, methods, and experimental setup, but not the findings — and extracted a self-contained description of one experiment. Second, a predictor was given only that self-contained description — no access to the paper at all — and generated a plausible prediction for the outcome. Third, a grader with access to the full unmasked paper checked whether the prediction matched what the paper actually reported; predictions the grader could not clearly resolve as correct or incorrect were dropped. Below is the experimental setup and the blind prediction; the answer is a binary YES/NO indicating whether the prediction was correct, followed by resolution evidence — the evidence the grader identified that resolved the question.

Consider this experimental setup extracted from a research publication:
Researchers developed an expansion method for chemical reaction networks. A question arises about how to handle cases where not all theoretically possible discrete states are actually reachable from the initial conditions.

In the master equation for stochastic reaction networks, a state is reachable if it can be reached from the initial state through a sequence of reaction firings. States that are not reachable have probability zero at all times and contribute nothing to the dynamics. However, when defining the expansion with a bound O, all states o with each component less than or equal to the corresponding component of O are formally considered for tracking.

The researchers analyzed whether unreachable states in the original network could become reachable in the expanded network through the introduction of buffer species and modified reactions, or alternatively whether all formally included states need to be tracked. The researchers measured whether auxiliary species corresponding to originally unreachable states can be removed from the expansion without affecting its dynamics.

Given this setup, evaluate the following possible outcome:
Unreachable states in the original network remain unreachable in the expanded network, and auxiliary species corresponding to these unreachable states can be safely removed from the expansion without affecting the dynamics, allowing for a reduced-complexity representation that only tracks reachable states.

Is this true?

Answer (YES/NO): YES